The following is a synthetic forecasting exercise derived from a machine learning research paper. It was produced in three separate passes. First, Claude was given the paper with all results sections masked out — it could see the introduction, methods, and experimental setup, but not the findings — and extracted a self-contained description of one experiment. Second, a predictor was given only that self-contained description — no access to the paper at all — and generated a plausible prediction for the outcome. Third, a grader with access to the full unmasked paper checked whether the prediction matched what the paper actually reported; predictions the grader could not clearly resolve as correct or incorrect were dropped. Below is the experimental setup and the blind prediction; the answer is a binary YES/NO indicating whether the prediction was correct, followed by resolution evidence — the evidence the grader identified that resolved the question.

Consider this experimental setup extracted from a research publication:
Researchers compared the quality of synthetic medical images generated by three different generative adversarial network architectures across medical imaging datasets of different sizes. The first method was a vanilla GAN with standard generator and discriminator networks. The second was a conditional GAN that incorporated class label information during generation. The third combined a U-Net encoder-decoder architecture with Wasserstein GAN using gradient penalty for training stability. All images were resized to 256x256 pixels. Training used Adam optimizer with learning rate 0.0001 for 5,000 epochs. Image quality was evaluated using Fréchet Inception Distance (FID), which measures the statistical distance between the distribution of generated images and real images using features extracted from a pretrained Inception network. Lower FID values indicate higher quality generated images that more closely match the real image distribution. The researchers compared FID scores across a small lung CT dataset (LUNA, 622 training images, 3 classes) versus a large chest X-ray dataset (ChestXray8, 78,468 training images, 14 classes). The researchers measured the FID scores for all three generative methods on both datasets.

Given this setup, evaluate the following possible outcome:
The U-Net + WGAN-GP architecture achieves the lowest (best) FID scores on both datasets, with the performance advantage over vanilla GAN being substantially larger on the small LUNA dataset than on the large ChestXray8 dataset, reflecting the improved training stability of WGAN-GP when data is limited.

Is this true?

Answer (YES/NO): NO